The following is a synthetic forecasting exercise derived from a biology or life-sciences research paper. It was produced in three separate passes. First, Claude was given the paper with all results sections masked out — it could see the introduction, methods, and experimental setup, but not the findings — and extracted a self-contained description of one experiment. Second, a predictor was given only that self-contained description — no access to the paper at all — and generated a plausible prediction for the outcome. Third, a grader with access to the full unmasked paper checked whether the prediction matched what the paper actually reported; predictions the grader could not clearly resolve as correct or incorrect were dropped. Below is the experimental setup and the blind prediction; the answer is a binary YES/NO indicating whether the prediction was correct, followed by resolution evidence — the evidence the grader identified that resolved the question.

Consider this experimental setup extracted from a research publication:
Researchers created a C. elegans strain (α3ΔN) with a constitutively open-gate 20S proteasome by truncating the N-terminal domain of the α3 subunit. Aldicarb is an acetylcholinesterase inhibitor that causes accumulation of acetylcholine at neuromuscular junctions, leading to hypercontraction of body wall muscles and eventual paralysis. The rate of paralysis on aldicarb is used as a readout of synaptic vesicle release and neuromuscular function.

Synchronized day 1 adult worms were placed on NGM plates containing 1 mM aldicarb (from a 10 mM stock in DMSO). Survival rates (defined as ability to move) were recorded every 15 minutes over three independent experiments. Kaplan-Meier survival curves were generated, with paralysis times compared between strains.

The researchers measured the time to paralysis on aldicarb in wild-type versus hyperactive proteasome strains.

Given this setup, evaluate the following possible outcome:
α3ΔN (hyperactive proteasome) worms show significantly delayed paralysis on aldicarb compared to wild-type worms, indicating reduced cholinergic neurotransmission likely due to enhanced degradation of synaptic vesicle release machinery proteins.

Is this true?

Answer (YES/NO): NO